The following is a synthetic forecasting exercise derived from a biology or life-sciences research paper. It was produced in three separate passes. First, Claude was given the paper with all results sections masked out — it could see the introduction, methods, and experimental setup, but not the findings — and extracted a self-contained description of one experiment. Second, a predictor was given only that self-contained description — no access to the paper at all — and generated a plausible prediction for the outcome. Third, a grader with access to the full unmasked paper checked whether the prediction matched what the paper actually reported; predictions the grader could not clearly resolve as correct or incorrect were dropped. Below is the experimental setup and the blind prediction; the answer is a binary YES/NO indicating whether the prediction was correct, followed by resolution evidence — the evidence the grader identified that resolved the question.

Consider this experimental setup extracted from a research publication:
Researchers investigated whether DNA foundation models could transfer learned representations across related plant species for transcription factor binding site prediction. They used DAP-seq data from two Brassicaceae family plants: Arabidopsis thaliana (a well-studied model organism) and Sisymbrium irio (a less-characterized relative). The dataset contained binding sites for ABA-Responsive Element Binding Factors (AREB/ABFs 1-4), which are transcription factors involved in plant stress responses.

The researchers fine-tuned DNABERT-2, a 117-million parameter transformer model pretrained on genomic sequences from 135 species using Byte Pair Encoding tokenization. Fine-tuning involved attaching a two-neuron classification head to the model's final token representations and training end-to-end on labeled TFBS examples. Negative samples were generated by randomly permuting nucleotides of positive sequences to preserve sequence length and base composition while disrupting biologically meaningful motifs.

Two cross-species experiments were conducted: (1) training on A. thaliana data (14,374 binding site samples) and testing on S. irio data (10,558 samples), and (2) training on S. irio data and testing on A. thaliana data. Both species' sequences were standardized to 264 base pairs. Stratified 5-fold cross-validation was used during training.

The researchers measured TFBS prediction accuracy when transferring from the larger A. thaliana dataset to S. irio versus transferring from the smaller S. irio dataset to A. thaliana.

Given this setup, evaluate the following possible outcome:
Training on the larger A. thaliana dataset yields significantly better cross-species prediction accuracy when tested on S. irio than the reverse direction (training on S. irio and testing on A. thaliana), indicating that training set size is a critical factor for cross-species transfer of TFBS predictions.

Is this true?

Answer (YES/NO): NO